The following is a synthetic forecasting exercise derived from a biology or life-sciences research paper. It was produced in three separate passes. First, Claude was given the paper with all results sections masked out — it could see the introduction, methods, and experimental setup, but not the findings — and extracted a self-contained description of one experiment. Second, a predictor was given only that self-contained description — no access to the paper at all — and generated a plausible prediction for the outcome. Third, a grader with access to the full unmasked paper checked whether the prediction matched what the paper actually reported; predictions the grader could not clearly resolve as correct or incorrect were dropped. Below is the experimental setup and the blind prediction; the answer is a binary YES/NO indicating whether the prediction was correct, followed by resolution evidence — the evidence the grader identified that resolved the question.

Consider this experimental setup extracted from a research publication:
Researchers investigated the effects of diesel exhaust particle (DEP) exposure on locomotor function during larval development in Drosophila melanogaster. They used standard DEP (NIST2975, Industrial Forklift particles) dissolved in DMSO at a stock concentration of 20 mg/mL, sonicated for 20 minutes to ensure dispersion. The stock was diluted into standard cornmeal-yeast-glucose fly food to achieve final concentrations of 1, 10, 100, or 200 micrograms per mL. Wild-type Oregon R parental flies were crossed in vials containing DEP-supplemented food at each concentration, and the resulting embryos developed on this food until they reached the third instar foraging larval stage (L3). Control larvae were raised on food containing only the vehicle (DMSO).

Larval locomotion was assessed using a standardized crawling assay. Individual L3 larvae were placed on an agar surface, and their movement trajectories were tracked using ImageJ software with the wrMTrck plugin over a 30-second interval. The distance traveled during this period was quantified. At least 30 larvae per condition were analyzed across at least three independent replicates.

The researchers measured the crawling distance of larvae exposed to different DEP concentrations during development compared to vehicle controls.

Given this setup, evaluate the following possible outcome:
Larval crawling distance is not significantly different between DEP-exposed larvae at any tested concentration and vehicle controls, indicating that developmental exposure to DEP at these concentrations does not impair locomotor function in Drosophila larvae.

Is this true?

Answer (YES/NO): NO